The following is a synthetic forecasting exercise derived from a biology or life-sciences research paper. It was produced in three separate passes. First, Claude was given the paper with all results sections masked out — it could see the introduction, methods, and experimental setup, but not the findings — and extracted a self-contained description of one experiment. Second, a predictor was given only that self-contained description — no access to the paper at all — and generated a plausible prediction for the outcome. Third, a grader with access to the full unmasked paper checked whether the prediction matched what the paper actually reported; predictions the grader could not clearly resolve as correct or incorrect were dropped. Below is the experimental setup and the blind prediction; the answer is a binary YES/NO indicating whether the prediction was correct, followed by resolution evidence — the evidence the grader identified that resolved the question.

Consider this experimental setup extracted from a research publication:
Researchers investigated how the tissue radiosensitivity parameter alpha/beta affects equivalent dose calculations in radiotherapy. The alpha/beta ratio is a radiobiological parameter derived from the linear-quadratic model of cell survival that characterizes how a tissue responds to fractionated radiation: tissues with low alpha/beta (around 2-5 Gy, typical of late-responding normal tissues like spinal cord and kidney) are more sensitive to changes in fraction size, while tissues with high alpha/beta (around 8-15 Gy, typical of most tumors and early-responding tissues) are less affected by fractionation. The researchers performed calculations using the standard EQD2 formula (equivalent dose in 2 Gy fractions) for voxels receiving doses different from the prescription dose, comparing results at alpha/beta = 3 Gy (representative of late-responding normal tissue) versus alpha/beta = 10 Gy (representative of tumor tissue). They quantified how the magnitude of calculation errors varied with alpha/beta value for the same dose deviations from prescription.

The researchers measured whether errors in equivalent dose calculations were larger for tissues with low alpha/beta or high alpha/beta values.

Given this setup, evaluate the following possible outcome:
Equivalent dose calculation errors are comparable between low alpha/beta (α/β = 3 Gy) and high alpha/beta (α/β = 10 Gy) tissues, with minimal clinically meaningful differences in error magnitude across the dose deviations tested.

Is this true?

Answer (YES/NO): NO